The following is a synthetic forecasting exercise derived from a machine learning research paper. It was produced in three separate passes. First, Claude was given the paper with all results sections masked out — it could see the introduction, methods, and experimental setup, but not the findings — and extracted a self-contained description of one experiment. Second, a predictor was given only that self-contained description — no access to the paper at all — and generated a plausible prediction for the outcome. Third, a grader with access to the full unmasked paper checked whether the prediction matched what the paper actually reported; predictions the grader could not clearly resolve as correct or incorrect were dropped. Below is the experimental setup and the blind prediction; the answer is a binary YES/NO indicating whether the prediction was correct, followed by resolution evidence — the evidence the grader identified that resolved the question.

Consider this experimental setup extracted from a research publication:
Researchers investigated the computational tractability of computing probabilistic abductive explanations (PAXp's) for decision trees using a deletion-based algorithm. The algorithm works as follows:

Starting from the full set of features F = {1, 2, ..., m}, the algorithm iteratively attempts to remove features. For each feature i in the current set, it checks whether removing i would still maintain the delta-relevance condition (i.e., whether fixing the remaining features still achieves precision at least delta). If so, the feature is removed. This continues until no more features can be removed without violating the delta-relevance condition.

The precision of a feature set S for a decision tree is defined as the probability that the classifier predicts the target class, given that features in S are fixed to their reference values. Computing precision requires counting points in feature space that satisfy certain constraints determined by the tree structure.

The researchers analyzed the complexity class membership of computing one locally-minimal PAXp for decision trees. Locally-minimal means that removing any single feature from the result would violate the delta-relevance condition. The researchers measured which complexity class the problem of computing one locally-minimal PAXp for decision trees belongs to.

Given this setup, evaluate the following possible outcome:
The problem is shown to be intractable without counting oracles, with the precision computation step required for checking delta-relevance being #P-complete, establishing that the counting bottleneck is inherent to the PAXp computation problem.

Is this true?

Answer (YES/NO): NO